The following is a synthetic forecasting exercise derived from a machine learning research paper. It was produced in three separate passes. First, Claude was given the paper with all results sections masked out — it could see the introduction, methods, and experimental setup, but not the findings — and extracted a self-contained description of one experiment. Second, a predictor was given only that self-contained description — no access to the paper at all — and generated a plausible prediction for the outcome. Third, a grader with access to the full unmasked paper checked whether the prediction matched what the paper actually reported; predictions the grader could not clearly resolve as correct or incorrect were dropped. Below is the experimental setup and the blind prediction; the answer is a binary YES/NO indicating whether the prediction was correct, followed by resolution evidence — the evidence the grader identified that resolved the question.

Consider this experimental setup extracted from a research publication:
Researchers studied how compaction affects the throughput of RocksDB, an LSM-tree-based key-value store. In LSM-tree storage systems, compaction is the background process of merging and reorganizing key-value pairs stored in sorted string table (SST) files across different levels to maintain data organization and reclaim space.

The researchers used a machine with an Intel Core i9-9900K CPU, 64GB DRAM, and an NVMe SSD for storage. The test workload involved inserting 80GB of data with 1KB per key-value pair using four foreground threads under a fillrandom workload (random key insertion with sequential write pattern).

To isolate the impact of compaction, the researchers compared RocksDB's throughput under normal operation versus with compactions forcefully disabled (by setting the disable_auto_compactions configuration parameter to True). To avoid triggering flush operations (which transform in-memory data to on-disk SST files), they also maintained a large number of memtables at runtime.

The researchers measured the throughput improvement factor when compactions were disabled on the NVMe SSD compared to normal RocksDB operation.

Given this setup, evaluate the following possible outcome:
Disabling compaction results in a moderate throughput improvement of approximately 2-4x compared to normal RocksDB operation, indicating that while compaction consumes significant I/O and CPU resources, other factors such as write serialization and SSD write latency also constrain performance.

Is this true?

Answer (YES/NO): NO